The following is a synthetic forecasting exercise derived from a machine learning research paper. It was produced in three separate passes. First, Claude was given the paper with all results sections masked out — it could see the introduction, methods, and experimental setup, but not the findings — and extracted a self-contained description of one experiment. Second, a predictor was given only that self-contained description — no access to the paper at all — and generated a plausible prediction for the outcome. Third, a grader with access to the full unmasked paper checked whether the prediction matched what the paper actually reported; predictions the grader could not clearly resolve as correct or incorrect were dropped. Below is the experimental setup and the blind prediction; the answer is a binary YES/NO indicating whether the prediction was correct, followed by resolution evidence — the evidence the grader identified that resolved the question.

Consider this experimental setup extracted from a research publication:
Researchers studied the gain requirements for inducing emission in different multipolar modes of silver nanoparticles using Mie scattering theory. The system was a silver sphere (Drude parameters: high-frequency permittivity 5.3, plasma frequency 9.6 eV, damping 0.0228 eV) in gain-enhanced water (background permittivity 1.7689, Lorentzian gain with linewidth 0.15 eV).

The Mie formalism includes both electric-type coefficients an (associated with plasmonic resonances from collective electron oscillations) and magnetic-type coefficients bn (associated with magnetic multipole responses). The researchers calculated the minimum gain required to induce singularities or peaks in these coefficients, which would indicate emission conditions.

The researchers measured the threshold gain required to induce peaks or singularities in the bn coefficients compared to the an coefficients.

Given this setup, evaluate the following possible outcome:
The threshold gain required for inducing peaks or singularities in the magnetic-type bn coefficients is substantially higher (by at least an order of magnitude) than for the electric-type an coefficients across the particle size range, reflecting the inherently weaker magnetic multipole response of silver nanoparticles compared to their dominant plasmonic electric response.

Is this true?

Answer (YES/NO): YES